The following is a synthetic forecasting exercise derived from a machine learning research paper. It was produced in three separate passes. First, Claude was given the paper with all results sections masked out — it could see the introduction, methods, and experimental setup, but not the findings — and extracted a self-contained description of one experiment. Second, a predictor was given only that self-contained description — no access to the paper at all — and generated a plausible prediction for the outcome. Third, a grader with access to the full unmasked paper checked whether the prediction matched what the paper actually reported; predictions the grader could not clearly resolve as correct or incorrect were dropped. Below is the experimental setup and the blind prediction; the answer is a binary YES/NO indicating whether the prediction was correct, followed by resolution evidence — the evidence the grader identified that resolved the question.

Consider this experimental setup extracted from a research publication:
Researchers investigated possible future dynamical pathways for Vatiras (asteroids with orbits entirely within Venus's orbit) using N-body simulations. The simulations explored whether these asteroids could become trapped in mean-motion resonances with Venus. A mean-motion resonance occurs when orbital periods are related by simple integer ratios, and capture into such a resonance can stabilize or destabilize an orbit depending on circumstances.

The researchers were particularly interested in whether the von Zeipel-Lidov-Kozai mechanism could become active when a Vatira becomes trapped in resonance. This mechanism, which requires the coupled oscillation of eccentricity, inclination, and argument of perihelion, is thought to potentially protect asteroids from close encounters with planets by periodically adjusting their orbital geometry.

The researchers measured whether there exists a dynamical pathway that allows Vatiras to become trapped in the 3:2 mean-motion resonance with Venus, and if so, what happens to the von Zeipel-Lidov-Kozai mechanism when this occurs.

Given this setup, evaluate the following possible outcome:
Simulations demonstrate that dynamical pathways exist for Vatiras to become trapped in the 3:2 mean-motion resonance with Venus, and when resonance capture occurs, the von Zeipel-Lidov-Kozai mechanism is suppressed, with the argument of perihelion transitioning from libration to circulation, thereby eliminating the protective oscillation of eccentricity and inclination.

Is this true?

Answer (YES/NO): NO